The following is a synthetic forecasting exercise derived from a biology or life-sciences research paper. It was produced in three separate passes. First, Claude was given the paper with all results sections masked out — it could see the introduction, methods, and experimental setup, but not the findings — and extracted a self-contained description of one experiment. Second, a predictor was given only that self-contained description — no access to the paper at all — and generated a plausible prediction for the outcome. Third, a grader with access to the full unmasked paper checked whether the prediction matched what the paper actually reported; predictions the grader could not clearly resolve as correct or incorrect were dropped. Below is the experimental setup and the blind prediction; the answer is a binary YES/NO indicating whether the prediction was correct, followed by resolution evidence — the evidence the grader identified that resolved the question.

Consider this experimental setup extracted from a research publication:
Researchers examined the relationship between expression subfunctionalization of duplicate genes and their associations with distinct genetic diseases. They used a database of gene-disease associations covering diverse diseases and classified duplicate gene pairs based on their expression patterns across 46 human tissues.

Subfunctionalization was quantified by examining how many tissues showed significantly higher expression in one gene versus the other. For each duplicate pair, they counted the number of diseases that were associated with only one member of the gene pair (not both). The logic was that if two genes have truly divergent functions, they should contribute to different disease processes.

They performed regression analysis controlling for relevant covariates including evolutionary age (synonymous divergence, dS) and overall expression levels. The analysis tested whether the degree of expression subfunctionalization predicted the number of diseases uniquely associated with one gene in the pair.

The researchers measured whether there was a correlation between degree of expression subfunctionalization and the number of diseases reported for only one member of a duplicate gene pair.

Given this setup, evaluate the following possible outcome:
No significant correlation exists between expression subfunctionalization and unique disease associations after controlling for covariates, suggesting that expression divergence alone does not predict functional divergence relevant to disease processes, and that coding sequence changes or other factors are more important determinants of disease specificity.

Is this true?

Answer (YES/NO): NO